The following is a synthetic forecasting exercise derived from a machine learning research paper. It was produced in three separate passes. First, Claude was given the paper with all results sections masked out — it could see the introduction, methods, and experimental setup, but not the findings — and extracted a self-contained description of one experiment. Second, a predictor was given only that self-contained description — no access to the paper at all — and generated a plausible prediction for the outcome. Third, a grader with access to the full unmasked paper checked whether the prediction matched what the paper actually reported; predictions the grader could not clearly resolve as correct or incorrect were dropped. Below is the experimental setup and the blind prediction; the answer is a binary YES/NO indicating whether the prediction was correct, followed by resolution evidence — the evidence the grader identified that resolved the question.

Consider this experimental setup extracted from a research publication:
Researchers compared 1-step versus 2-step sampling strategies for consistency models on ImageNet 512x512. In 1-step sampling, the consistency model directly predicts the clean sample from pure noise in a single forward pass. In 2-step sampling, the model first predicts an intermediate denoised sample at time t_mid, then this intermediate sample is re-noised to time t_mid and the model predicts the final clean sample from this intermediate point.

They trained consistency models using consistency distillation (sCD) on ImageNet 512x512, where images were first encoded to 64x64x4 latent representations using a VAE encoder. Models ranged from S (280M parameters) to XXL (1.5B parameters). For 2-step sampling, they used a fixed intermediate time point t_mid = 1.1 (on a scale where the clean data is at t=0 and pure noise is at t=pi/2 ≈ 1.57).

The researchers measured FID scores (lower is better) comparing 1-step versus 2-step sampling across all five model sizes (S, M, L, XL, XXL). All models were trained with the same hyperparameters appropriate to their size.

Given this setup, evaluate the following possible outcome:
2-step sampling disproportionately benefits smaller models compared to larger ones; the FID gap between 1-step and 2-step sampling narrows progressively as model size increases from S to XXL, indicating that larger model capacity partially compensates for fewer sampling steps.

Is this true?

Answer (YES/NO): NO